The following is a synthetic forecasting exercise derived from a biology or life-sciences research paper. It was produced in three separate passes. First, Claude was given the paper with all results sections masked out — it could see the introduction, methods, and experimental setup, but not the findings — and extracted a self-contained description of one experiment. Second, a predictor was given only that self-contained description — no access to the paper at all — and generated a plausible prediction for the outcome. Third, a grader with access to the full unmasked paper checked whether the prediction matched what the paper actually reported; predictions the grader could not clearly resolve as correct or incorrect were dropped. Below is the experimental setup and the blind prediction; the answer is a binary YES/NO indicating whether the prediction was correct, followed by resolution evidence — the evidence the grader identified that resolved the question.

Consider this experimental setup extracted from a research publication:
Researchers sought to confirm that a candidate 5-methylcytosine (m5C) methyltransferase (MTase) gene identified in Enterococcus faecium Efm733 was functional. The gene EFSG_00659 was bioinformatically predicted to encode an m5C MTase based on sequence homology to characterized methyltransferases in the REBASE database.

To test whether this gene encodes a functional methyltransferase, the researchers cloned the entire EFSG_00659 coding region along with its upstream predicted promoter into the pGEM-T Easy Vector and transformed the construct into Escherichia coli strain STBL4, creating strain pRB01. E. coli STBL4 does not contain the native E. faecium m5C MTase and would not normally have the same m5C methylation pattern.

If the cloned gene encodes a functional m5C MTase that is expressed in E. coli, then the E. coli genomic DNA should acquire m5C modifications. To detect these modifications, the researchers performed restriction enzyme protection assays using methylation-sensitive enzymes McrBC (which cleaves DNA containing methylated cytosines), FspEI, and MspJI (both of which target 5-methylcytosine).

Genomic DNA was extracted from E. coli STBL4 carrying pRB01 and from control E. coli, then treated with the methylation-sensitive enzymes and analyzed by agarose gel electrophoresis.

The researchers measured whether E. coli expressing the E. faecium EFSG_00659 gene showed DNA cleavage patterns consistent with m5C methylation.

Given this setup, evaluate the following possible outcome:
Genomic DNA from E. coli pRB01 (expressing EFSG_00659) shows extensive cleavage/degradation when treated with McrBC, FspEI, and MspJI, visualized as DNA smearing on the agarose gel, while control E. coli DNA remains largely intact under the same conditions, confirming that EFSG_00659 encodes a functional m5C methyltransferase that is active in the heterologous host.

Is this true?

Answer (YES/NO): NO